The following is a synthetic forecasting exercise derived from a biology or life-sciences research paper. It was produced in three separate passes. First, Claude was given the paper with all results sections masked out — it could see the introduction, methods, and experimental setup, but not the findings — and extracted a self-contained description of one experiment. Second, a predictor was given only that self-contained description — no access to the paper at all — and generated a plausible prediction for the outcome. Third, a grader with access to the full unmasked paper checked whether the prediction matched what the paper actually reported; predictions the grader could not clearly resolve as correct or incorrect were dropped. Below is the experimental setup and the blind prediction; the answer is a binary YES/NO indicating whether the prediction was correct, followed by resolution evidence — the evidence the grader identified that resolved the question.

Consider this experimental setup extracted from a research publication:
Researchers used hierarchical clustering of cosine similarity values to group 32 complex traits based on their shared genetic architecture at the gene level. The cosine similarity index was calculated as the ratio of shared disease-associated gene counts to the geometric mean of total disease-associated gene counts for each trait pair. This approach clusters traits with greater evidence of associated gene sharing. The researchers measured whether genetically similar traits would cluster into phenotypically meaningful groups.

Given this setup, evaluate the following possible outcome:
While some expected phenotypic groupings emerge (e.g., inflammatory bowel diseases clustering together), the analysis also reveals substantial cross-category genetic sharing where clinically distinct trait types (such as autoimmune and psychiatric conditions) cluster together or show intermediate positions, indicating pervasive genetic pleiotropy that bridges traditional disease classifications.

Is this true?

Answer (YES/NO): NO